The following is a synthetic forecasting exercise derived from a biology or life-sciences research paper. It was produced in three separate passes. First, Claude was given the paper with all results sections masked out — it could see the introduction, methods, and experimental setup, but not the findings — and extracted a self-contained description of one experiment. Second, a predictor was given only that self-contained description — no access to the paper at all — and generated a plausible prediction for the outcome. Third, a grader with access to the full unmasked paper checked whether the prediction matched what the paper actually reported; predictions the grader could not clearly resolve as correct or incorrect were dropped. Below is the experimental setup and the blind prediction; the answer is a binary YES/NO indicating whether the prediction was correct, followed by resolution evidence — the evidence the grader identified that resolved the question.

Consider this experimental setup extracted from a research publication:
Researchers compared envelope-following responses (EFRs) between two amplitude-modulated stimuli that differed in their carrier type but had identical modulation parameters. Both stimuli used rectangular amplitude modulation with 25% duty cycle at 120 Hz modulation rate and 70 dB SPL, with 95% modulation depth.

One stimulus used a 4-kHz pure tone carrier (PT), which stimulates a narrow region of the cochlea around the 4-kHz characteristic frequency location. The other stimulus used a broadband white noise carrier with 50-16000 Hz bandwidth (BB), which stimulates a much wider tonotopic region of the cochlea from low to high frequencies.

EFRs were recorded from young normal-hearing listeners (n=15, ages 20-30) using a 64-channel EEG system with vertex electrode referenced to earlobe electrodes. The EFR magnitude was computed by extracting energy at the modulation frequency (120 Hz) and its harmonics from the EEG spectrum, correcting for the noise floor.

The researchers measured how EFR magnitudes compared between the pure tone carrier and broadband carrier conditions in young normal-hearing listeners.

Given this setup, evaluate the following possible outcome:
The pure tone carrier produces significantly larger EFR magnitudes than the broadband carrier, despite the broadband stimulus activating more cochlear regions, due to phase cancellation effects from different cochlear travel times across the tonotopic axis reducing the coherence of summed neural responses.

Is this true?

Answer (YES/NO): NO